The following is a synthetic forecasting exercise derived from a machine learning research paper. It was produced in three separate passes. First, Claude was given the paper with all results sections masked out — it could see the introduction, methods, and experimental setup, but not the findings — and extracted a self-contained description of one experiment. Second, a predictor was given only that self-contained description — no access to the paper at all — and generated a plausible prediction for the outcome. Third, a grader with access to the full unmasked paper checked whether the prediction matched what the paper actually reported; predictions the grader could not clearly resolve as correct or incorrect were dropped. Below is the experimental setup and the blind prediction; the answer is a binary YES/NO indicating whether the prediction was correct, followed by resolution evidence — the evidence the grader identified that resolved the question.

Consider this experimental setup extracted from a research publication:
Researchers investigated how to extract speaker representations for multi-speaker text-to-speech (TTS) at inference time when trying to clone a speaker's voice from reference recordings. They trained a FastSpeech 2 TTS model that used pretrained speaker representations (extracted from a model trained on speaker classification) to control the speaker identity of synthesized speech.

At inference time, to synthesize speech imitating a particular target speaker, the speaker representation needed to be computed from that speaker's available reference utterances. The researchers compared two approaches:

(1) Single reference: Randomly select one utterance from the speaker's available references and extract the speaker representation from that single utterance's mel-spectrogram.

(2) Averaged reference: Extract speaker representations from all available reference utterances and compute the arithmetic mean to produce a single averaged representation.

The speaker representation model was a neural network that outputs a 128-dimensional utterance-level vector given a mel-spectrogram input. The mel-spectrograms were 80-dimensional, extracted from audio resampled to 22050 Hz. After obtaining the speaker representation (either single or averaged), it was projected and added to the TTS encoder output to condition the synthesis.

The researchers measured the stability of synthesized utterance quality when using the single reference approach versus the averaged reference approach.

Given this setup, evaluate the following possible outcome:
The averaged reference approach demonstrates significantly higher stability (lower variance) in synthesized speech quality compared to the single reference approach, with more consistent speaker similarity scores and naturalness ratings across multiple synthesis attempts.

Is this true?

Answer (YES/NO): NO